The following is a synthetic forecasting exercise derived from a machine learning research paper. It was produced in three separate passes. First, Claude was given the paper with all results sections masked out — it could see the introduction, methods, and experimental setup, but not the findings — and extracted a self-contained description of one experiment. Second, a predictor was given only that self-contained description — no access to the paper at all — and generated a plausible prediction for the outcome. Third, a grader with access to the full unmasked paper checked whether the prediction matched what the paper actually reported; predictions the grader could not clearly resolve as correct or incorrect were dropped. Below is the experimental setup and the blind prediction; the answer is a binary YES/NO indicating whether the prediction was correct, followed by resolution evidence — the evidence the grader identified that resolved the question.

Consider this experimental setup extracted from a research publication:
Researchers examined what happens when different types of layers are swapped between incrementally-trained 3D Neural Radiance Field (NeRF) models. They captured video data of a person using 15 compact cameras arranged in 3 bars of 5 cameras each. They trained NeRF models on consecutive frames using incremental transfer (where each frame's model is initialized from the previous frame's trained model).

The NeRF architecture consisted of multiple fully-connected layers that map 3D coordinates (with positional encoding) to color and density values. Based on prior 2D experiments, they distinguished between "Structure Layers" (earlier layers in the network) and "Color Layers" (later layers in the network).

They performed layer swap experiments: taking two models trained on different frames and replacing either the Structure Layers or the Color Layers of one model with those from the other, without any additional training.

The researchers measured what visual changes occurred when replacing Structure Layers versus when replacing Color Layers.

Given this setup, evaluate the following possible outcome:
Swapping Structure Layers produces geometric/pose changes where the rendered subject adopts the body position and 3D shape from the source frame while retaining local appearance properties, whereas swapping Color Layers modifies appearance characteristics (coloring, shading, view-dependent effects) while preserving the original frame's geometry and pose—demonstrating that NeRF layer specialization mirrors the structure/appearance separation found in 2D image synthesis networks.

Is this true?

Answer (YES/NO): YES